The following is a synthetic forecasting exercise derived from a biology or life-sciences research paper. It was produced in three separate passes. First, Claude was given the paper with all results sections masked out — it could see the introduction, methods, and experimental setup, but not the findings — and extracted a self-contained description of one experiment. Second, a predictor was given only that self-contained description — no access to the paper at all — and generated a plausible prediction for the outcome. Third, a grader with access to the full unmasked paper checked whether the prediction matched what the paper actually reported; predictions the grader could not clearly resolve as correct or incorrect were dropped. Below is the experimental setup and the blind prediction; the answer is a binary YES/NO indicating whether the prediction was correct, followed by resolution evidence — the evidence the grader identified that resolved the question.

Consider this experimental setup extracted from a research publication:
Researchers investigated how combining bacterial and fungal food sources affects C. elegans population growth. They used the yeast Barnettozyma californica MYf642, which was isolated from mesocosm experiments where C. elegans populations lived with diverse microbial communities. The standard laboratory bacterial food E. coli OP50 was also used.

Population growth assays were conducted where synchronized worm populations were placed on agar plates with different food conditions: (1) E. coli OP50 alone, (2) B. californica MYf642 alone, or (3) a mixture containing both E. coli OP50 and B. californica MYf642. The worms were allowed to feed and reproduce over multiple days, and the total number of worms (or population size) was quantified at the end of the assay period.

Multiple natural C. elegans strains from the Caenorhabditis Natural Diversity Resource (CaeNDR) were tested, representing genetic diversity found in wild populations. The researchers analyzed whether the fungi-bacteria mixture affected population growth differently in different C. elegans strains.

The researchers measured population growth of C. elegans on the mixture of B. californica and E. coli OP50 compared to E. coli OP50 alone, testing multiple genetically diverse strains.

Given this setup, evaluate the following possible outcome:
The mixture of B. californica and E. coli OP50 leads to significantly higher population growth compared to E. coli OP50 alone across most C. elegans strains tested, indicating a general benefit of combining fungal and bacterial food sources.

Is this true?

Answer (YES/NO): NO